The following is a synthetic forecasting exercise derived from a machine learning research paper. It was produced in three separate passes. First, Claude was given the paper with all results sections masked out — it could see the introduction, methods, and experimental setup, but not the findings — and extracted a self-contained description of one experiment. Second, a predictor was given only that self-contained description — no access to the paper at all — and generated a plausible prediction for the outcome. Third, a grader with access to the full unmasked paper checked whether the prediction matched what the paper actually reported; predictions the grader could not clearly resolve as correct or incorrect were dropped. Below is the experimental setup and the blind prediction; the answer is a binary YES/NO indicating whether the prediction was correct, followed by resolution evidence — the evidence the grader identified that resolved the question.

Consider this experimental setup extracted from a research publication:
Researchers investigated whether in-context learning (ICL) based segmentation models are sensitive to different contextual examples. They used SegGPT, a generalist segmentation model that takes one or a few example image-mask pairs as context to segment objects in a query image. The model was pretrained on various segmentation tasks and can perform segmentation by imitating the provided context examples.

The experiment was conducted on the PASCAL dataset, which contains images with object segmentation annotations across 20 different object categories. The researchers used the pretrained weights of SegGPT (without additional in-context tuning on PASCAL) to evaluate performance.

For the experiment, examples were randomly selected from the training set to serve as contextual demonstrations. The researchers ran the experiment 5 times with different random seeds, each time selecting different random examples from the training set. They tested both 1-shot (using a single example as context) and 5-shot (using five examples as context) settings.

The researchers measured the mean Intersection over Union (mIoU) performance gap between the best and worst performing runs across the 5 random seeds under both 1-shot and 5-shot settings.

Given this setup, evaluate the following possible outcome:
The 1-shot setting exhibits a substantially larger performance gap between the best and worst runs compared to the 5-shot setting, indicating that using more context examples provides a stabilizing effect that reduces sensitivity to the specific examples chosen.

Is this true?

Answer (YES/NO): YES